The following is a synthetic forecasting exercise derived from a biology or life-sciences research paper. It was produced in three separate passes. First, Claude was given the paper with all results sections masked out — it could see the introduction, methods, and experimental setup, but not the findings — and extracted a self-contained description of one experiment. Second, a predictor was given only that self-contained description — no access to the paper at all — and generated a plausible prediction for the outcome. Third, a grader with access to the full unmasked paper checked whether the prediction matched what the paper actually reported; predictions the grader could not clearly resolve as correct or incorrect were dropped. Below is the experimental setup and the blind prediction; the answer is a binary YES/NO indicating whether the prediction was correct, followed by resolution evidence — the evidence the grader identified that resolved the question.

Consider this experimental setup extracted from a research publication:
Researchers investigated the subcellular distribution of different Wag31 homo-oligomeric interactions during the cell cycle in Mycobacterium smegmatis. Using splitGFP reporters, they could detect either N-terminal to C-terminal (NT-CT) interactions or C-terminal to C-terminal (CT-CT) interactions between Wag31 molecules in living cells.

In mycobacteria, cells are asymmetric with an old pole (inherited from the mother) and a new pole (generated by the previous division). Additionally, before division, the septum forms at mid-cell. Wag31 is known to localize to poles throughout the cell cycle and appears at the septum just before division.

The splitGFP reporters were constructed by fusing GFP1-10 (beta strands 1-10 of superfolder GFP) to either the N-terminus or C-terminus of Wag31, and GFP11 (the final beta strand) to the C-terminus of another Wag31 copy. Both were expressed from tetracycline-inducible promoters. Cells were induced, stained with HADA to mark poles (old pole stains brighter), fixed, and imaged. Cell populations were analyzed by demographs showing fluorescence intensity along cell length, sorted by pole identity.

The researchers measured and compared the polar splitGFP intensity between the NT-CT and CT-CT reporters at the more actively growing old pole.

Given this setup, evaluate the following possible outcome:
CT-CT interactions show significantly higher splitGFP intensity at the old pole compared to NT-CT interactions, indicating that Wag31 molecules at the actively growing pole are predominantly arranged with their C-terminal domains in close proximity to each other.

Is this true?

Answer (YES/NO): NO